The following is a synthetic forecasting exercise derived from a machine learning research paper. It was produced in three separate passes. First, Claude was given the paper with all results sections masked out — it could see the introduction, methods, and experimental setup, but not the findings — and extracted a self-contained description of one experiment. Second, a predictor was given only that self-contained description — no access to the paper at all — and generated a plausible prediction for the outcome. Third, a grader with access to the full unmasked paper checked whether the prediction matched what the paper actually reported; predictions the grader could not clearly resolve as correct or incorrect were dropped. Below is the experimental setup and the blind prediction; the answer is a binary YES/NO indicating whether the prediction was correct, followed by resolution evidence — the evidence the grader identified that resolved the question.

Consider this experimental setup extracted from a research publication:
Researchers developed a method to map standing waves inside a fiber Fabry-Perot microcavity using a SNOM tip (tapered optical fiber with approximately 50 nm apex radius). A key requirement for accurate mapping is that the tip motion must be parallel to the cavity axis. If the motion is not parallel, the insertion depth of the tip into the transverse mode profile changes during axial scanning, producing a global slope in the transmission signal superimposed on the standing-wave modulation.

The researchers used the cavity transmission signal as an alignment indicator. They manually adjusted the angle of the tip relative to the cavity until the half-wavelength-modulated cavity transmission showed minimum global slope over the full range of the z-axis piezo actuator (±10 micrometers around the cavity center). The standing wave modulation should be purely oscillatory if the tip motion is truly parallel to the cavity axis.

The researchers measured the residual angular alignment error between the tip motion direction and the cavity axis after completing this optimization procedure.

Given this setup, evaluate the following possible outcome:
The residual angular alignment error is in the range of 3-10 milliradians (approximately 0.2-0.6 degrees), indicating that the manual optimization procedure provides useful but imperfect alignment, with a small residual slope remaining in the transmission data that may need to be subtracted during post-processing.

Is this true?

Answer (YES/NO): NO